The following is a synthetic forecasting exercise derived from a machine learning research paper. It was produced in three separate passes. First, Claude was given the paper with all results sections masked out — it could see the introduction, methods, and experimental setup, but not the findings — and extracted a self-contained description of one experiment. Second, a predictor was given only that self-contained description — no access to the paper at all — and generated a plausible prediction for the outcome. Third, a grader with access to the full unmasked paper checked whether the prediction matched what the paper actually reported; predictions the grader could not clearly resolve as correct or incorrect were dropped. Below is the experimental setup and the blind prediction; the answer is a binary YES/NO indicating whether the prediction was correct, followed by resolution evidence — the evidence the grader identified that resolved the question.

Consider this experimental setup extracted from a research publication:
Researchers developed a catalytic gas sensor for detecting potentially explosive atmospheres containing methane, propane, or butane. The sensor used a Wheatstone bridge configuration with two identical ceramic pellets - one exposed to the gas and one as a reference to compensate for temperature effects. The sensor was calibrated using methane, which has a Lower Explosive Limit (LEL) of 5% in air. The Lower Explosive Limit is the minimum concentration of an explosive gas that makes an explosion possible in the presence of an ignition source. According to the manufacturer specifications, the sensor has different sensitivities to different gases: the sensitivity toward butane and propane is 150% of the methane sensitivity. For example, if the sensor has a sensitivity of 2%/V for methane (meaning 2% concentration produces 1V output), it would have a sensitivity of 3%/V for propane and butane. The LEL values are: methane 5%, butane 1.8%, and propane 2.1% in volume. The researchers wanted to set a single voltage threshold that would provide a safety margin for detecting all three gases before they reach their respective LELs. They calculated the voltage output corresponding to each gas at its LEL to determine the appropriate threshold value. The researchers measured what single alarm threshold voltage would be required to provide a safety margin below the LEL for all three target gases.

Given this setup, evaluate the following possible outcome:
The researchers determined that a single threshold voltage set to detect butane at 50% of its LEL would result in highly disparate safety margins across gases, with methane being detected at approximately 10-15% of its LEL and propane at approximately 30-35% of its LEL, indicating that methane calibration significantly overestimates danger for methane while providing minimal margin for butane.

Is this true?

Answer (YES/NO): NO